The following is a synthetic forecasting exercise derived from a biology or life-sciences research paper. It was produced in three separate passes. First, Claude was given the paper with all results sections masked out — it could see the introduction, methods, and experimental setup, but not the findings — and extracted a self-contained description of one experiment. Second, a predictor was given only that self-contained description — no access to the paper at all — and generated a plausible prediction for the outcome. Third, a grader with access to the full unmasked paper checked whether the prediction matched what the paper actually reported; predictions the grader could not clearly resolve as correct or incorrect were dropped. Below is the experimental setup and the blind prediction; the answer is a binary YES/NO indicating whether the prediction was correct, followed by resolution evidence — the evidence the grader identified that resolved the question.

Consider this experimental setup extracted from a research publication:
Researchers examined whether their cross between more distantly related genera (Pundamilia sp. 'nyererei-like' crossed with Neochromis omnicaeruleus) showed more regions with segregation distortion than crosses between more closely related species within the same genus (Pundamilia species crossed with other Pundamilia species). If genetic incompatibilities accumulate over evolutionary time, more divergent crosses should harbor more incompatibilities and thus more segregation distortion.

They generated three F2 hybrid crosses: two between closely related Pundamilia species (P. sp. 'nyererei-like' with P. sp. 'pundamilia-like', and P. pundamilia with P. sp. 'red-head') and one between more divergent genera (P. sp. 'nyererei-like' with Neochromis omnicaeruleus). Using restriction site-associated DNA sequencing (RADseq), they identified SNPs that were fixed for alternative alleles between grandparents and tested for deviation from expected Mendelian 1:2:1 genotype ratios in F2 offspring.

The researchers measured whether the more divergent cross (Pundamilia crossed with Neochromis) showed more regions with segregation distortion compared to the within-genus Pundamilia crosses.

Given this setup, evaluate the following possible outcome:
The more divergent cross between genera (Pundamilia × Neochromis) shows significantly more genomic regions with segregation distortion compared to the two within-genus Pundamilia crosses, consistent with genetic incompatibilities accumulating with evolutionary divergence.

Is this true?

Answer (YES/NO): NO